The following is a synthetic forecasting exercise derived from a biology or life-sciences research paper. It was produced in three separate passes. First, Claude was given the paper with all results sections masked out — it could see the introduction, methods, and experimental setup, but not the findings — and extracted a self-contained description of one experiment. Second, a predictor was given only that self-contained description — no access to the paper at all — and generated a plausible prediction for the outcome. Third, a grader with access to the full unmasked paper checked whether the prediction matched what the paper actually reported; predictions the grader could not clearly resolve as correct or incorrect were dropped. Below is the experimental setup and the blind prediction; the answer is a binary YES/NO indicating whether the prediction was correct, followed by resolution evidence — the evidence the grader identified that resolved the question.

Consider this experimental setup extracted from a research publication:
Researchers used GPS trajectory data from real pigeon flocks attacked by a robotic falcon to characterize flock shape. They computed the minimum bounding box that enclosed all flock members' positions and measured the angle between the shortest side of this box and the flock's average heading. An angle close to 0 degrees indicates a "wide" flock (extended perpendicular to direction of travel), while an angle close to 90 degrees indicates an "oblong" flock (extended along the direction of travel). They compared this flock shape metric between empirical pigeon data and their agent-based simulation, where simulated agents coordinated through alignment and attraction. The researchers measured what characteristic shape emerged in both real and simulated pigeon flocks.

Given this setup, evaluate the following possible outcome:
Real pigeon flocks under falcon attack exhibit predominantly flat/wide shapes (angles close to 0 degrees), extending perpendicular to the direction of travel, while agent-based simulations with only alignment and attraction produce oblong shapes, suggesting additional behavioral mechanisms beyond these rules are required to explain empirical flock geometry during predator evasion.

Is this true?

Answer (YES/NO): NO